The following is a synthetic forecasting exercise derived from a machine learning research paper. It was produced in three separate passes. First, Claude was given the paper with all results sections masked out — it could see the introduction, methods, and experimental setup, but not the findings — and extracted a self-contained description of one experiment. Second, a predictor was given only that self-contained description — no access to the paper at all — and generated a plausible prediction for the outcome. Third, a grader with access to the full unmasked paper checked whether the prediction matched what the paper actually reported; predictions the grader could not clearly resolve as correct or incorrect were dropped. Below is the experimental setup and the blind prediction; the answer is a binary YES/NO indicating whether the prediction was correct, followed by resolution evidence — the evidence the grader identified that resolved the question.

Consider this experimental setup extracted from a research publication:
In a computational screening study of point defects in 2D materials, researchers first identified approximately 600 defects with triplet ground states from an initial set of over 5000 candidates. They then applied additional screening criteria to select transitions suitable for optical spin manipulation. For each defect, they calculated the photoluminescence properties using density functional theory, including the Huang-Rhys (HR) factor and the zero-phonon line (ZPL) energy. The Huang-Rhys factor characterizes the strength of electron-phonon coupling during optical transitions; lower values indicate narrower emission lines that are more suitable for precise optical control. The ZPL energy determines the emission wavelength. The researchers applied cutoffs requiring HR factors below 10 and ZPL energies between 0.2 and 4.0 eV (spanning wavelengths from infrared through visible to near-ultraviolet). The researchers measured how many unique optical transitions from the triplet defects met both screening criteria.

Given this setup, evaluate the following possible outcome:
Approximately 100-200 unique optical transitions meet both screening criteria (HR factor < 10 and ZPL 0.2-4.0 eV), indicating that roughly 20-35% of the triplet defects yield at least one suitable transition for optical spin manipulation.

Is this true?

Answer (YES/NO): NO